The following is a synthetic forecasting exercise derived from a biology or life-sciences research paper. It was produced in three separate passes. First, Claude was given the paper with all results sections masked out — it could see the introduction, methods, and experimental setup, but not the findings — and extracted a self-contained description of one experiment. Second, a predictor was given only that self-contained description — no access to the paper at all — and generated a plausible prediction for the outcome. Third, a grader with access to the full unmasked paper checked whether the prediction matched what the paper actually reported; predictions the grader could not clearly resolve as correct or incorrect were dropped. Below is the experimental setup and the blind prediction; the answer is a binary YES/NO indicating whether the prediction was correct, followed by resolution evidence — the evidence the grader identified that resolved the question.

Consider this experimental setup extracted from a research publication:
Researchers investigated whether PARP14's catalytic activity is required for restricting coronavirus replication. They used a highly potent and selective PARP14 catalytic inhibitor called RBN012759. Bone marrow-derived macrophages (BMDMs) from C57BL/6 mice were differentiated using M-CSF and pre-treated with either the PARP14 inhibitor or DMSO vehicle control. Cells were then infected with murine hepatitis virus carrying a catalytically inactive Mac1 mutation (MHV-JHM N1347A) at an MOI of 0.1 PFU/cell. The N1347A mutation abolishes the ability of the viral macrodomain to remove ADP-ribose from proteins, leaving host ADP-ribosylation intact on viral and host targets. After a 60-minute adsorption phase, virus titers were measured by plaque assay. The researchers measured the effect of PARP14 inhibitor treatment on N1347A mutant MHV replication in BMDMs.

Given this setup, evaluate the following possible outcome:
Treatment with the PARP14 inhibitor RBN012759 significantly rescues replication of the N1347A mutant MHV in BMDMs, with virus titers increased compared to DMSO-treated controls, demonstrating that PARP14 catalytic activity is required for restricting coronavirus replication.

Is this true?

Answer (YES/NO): YES